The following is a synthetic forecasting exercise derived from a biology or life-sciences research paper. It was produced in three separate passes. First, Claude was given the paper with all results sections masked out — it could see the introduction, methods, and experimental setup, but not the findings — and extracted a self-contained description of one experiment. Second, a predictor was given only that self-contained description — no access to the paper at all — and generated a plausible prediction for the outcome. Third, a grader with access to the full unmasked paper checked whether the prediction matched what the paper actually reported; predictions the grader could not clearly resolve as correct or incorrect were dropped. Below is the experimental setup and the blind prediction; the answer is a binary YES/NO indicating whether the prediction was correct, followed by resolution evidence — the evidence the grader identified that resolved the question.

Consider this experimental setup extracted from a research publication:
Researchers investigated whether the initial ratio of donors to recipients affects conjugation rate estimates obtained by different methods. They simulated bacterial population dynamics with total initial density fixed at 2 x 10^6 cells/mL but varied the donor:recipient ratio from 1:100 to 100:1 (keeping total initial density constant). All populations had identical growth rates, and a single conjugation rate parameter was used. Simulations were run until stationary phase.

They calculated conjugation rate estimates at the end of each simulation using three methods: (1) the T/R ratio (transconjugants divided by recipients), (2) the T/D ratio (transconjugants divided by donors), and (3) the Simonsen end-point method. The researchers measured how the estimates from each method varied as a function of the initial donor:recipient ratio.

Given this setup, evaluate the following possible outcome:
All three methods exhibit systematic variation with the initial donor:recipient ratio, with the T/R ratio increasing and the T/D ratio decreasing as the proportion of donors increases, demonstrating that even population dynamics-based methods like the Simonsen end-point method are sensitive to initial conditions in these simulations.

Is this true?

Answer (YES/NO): NO